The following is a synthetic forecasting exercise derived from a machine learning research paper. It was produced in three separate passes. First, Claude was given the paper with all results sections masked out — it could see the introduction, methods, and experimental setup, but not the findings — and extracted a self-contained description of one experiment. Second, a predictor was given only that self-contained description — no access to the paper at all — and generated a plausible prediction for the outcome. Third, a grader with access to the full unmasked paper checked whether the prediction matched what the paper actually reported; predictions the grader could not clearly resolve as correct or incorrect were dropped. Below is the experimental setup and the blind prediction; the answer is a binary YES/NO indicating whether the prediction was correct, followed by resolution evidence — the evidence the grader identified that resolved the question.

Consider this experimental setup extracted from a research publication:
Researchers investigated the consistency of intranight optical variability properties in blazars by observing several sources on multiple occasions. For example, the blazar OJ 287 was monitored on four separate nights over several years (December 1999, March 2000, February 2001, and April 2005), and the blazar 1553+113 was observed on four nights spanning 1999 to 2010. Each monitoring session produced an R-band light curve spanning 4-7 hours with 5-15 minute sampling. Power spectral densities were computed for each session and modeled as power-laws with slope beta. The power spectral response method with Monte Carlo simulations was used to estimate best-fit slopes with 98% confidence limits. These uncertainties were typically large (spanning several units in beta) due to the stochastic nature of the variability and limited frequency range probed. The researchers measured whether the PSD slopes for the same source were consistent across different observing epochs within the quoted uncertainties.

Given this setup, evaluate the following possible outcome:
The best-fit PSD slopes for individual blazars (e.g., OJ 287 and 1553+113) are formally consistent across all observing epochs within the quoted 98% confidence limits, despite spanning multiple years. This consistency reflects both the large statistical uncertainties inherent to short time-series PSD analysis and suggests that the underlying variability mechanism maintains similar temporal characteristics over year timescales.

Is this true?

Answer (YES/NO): YES